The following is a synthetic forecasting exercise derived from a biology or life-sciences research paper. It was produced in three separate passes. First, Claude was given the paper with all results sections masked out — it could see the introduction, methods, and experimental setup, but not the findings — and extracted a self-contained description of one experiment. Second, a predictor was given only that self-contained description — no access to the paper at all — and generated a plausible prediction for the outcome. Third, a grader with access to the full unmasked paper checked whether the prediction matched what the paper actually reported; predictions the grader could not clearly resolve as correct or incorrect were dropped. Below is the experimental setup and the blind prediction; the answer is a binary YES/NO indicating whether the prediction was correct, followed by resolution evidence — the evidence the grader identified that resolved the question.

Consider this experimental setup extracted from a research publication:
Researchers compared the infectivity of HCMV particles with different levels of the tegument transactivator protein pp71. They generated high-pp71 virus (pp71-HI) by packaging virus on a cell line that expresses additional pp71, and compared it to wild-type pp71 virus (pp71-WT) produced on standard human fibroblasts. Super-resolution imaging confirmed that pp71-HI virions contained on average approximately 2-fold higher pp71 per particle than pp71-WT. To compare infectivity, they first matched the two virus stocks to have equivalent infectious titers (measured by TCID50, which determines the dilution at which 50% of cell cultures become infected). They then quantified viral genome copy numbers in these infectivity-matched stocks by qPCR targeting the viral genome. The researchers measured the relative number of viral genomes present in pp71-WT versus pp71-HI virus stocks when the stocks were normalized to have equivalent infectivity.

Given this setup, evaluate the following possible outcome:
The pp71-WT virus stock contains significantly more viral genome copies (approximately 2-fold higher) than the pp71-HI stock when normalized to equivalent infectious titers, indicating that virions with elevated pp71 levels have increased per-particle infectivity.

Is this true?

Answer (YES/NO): NO